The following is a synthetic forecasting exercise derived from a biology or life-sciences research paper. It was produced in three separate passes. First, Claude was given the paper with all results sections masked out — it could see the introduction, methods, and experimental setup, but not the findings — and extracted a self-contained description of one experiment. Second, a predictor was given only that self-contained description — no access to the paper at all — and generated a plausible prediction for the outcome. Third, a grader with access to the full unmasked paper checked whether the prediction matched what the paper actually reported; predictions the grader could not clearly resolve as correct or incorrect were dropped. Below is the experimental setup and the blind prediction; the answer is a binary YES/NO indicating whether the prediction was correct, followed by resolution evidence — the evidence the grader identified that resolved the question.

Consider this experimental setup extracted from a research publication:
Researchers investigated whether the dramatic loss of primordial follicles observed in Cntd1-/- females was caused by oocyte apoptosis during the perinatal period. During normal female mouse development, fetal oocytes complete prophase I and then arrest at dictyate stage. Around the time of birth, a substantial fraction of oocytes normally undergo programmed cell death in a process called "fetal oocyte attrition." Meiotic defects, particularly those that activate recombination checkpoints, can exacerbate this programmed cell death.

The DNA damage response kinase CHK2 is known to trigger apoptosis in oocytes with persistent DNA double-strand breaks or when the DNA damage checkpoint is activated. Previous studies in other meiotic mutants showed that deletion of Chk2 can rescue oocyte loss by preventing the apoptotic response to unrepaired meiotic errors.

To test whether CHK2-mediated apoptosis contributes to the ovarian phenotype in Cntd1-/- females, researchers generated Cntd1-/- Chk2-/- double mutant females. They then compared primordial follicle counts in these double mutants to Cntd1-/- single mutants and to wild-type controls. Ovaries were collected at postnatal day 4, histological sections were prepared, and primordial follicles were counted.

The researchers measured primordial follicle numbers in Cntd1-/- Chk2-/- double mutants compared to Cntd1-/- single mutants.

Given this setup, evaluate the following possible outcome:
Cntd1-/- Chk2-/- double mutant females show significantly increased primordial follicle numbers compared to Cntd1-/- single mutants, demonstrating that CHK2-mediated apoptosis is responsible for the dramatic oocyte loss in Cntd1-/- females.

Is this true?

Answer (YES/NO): YES